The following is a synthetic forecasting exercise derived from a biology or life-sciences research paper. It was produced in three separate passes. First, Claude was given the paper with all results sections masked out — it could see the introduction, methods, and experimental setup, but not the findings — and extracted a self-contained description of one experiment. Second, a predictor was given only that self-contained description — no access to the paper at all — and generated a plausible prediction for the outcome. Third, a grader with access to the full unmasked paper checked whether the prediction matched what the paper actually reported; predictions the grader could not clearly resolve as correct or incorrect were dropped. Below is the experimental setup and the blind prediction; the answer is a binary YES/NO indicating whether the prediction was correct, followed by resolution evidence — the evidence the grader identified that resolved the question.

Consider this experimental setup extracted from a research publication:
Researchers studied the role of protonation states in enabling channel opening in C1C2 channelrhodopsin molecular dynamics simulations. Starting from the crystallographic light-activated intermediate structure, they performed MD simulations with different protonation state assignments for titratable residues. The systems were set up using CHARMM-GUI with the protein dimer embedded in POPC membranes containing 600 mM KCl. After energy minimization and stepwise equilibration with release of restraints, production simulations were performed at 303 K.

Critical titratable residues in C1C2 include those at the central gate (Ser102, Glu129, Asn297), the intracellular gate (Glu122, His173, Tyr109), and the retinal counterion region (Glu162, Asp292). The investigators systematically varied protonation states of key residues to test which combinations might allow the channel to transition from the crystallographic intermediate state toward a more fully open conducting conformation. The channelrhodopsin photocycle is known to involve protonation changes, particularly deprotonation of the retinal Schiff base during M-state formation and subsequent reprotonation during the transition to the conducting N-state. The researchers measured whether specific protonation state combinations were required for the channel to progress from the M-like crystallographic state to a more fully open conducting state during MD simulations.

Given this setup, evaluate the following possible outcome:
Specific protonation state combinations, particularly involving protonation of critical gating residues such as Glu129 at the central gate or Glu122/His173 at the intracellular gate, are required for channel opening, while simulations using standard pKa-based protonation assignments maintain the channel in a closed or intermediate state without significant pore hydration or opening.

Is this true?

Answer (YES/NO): NO